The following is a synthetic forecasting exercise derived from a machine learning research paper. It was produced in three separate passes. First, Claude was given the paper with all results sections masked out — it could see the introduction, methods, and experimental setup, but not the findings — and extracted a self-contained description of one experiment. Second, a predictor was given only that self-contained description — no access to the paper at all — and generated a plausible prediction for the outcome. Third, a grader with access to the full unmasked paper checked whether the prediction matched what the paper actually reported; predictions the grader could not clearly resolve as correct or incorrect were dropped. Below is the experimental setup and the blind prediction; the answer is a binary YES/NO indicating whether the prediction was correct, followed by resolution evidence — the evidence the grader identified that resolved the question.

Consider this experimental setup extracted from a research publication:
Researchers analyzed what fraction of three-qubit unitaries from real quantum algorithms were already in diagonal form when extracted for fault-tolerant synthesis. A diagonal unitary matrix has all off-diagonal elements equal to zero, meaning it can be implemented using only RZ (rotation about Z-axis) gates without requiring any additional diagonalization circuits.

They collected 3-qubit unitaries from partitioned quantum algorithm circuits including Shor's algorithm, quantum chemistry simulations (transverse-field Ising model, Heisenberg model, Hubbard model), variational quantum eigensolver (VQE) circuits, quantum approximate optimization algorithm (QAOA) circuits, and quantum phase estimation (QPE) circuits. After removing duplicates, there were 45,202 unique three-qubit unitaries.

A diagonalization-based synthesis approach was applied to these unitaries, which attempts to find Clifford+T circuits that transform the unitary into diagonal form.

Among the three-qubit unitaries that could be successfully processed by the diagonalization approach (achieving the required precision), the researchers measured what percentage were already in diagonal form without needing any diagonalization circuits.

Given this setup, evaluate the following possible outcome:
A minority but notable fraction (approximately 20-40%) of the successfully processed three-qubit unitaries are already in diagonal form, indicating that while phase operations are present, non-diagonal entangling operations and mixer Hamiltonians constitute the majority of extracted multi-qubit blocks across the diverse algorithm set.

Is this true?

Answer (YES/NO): NO